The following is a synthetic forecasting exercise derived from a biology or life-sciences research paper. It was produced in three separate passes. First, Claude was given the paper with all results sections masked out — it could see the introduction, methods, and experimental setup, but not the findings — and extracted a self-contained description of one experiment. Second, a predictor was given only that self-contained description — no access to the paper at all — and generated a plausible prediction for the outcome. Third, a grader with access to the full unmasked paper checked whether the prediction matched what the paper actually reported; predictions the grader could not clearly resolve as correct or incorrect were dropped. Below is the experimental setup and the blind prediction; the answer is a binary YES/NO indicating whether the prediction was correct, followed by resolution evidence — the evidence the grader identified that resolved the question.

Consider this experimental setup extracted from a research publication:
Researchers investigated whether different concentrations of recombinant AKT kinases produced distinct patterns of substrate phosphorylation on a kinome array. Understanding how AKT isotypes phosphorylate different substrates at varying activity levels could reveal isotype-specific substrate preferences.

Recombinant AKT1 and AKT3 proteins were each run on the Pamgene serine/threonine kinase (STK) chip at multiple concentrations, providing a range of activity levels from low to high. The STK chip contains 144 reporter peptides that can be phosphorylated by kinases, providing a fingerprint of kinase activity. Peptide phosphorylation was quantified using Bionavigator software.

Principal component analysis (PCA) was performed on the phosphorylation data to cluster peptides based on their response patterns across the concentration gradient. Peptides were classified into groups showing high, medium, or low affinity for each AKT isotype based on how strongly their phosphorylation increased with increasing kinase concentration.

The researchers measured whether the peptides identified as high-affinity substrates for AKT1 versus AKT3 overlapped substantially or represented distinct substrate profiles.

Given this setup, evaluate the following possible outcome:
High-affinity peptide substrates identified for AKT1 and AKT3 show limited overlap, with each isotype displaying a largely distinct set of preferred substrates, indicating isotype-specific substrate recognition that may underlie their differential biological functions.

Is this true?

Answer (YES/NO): YES